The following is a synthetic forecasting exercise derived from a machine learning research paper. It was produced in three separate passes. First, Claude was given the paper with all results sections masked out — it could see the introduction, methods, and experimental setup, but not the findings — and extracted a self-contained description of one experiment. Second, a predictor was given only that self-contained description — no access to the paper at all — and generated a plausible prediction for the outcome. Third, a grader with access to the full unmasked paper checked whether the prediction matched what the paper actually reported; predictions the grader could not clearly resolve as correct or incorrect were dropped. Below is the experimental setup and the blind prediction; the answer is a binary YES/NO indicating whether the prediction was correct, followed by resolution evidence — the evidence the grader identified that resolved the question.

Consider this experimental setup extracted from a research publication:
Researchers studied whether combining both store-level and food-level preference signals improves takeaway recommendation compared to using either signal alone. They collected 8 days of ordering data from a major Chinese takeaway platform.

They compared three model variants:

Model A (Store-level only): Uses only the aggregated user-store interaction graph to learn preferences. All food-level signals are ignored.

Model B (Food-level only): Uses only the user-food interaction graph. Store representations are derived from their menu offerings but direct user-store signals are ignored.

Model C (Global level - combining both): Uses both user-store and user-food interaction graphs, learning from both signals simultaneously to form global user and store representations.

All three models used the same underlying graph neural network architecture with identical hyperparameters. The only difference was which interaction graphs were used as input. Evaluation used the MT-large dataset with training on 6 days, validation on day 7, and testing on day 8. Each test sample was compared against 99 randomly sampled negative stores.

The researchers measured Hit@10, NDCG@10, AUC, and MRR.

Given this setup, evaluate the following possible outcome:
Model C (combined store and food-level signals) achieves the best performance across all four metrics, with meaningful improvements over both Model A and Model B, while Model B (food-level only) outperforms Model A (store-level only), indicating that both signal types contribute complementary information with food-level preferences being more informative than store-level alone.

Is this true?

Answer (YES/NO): NO